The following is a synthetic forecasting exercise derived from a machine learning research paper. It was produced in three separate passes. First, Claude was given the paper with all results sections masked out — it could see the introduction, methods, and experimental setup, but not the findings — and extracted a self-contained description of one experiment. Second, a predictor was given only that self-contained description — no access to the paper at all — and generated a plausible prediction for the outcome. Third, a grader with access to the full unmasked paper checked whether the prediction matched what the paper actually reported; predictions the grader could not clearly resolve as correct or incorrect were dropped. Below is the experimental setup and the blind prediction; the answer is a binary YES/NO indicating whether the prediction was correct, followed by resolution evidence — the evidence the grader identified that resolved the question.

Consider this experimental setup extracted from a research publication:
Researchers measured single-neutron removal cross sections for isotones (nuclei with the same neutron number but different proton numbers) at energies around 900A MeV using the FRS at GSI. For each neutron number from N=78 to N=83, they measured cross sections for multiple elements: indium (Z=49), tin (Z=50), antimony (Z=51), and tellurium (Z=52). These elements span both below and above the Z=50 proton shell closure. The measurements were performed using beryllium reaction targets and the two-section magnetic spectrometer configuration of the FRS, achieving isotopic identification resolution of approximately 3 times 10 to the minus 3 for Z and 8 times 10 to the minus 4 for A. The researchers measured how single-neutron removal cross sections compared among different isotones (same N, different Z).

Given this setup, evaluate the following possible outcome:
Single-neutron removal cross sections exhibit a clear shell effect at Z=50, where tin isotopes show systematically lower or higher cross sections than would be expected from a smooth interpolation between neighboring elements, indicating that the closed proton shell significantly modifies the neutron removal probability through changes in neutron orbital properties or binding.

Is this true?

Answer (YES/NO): NO